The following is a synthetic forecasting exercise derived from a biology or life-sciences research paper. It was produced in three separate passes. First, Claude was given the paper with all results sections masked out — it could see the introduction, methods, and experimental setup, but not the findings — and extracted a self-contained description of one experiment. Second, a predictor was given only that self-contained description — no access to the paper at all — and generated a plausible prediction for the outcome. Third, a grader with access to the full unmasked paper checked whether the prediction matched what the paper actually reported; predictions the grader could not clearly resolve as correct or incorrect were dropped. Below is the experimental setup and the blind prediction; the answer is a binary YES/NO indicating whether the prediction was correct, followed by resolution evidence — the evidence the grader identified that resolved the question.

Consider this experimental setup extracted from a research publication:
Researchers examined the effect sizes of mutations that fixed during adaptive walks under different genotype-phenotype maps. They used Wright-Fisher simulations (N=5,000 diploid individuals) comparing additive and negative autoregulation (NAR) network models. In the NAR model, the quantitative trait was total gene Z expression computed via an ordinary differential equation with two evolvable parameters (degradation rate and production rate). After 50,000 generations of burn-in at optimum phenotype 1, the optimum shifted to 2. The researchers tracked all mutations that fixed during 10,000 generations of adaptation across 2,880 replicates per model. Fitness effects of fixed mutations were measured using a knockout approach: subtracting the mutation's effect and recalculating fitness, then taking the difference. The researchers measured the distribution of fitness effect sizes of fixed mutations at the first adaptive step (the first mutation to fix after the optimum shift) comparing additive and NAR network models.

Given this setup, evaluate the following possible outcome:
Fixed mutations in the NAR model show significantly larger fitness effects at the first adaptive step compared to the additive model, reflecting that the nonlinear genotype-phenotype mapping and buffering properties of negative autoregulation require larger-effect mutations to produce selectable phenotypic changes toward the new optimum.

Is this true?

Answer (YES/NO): NO